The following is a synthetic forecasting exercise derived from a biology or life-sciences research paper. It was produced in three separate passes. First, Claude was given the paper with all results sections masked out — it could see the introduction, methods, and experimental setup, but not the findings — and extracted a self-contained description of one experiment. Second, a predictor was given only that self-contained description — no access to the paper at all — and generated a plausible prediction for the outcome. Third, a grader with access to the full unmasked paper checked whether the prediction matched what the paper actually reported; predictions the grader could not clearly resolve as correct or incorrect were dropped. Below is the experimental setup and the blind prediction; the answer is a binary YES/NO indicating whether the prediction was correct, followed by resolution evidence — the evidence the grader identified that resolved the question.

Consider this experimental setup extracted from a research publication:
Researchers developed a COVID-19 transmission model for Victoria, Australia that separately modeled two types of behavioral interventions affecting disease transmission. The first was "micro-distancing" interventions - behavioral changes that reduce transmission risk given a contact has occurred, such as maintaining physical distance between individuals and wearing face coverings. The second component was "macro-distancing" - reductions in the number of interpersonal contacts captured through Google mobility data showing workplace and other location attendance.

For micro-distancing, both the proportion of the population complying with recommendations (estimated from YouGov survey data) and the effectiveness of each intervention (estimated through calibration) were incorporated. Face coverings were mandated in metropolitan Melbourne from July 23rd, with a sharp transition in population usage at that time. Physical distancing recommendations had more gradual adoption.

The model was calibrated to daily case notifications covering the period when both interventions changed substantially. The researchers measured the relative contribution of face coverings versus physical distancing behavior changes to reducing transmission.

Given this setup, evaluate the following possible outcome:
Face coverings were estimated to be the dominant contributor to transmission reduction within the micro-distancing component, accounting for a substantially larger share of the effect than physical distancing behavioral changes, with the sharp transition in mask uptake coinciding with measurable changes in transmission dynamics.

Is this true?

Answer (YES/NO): YES